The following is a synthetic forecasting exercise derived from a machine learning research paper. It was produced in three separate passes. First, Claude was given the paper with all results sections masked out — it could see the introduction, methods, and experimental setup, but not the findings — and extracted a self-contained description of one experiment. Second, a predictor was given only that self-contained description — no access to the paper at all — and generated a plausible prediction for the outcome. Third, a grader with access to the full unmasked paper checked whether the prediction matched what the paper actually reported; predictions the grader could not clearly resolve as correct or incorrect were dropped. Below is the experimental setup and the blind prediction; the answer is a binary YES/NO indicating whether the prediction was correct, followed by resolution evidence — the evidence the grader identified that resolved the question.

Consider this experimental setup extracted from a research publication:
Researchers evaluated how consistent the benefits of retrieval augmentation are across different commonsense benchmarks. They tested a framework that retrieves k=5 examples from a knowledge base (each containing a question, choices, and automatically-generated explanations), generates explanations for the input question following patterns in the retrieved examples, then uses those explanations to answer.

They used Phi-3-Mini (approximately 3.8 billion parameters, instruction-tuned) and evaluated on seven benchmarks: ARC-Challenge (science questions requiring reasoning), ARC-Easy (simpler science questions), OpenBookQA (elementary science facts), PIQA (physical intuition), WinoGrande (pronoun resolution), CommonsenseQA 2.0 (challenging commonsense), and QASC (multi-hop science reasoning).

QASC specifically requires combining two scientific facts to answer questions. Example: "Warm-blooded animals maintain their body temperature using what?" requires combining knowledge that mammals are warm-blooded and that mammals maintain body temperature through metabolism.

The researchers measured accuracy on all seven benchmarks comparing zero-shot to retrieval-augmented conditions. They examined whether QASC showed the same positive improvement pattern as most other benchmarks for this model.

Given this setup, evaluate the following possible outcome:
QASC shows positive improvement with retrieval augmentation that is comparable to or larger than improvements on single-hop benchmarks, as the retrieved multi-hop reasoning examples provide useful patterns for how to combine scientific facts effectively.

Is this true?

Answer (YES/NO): NO